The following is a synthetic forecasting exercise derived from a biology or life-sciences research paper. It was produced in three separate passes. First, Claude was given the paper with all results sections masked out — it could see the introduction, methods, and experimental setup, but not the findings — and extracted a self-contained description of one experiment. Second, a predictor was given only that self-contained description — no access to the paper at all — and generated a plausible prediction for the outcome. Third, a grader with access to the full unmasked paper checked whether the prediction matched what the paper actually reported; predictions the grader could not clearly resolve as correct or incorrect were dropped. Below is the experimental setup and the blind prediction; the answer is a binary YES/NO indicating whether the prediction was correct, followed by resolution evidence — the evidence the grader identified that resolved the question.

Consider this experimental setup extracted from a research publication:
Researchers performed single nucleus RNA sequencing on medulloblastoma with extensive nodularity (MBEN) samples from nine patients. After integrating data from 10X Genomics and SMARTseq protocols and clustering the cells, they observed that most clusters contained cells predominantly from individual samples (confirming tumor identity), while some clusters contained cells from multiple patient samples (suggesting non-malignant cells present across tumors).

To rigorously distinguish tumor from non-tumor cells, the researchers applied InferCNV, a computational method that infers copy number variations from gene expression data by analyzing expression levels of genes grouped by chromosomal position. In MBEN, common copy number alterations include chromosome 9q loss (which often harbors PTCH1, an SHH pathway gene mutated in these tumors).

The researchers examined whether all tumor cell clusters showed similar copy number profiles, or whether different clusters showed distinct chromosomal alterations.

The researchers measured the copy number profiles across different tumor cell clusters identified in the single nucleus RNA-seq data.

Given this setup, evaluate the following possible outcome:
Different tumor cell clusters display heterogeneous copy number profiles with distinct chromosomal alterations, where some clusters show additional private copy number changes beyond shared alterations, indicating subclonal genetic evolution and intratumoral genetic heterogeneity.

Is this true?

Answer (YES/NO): NO